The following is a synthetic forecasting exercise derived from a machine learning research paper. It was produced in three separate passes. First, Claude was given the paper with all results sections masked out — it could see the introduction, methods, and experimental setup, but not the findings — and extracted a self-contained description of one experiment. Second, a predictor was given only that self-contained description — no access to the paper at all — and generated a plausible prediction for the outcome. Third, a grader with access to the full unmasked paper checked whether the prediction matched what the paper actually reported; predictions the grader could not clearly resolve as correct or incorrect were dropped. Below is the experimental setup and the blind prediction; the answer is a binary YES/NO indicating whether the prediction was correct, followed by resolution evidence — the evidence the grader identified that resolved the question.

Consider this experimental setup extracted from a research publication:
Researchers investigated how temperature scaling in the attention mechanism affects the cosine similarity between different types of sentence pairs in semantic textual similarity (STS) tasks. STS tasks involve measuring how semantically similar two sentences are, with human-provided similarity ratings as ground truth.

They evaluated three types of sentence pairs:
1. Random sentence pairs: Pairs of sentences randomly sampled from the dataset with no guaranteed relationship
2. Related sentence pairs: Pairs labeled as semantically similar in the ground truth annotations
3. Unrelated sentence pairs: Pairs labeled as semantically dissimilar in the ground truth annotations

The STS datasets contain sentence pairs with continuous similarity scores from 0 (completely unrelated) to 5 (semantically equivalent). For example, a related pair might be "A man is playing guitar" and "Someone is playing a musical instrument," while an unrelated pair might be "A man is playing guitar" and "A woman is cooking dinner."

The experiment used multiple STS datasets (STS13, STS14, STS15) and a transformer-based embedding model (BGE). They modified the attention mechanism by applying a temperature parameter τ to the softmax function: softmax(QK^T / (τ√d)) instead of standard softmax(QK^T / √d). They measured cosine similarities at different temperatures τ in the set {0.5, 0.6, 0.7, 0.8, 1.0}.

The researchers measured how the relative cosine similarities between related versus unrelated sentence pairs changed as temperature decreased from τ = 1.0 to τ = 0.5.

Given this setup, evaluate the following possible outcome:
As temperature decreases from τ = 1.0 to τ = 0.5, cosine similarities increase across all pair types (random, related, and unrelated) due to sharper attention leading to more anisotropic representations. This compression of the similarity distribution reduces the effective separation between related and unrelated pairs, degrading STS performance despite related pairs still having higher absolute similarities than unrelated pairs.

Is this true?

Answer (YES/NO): NO